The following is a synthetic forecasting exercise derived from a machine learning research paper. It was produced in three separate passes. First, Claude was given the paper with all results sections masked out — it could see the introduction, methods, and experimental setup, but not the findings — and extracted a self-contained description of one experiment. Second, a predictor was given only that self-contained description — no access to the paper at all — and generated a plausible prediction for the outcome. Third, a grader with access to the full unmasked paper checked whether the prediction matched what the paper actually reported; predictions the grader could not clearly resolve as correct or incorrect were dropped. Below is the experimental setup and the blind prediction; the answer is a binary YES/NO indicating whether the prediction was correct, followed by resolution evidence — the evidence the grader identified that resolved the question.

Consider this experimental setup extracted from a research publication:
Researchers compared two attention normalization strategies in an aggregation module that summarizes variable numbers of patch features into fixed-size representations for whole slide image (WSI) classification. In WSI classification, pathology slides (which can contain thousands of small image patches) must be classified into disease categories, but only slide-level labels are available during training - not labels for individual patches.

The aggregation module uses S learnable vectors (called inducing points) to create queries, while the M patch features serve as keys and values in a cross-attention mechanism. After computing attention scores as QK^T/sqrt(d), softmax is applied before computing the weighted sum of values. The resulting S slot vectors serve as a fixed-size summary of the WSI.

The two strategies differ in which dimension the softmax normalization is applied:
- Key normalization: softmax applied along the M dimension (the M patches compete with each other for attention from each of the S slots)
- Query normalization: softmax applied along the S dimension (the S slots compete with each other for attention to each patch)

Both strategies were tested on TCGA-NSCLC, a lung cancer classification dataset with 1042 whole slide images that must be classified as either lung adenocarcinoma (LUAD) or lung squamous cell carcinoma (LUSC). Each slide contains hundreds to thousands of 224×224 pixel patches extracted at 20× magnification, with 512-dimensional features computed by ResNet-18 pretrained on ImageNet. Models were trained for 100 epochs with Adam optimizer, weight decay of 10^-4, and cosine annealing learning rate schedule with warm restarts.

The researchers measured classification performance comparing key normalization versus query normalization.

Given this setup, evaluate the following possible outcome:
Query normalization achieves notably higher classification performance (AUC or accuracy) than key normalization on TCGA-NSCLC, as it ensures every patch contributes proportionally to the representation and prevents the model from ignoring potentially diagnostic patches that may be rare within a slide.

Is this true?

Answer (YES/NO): NO